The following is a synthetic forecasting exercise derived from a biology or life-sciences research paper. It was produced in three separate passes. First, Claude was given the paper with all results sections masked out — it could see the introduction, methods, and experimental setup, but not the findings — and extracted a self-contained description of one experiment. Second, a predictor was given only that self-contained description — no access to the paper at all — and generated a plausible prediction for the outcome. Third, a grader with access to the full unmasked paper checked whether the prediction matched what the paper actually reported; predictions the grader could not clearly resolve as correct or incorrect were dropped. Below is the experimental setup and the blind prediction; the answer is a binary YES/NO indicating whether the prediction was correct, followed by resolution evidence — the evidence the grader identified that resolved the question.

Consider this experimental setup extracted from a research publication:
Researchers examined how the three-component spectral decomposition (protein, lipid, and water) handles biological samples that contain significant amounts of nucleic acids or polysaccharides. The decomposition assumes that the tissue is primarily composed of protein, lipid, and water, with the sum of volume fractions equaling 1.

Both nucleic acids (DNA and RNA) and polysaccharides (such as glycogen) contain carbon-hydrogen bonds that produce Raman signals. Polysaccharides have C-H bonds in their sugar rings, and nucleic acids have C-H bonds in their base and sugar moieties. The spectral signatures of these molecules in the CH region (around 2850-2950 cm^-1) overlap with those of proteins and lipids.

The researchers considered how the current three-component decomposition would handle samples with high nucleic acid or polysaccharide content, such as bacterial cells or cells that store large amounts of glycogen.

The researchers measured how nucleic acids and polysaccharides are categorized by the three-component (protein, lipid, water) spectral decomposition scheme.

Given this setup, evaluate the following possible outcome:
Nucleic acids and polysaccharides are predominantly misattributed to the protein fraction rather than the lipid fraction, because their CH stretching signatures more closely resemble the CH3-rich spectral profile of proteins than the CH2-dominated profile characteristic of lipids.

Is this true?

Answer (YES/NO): YES